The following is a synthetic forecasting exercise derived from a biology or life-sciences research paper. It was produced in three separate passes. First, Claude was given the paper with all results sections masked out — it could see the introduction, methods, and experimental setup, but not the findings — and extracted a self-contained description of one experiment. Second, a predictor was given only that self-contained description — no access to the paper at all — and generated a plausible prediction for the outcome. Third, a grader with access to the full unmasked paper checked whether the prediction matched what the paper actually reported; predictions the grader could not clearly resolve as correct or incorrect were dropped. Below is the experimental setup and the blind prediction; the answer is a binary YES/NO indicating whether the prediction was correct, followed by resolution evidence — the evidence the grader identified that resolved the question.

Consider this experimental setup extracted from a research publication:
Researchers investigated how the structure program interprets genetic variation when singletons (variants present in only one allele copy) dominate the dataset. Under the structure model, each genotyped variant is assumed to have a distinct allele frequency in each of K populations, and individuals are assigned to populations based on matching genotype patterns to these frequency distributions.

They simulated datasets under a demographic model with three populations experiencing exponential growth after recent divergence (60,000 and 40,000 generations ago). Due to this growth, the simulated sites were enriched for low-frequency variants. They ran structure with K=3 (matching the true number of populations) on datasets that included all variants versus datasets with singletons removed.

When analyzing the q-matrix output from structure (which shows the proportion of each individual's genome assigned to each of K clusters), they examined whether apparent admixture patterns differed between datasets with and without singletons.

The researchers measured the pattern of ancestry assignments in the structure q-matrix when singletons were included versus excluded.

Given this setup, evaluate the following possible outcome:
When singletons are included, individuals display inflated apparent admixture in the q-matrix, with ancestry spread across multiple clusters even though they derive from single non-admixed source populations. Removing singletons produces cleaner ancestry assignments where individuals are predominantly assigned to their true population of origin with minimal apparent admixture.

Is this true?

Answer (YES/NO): YES